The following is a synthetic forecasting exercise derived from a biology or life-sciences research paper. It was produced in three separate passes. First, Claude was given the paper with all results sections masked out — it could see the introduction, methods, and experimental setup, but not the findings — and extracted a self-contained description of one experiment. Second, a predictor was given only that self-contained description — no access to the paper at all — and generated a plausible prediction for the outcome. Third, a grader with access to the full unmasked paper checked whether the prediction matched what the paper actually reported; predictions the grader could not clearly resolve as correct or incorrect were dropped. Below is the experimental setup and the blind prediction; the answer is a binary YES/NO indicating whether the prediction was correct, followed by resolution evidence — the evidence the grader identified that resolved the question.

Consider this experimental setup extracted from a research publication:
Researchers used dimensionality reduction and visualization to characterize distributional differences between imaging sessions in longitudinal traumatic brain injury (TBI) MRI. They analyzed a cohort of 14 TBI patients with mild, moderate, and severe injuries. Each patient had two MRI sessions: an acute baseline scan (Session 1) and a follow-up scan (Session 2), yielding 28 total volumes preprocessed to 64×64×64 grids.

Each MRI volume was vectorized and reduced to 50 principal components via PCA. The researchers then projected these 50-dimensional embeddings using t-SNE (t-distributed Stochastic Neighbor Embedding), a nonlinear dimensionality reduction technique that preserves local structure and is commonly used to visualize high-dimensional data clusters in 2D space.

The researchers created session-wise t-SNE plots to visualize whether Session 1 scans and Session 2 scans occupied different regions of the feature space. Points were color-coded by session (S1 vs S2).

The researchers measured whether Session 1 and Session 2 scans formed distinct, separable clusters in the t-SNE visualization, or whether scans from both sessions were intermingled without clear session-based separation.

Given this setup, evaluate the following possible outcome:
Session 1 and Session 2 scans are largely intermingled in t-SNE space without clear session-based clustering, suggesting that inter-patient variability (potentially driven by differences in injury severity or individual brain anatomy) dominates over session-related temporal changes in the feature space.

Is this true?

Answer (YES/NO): NO